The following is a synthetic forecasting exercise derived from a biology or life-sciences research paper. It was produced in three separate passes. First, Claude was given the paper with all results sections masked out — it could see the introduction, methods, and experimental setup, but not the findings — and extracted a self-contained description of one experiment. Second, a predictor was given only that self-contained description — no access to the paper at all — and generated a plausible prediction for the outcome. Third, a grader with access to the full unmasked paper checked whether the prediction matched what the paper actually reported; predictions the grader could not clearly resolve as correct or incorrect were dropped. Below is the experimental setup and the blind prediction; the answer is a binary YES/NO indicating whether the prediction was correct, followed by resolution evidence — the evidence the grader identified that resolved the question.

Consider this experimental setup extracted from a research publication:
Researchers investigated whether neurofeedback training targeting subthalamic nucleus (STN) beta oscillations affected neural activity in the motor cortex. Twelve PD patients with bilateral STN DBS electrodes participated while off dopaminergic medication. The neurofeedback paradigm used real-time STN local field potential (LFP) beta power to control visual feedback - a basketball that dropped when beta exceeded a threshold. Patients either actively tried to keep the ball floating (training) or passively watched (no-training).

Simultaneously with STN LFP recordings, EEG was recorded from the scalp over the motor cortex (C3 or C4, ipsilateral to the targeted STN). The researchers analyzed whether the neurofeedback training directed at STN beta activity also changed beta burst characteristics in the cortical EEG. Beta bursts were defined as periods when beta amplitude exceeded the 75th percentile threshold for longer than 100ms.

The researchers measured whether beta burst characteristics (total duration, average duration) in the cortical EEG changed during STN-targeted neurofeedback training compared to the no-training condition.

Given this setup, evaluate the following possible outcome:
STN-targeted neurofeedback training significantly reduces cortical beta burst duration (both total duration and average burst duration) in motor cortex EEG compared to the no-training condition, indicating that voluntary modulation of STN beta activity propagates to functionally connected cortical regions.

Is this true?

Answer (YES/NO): NO